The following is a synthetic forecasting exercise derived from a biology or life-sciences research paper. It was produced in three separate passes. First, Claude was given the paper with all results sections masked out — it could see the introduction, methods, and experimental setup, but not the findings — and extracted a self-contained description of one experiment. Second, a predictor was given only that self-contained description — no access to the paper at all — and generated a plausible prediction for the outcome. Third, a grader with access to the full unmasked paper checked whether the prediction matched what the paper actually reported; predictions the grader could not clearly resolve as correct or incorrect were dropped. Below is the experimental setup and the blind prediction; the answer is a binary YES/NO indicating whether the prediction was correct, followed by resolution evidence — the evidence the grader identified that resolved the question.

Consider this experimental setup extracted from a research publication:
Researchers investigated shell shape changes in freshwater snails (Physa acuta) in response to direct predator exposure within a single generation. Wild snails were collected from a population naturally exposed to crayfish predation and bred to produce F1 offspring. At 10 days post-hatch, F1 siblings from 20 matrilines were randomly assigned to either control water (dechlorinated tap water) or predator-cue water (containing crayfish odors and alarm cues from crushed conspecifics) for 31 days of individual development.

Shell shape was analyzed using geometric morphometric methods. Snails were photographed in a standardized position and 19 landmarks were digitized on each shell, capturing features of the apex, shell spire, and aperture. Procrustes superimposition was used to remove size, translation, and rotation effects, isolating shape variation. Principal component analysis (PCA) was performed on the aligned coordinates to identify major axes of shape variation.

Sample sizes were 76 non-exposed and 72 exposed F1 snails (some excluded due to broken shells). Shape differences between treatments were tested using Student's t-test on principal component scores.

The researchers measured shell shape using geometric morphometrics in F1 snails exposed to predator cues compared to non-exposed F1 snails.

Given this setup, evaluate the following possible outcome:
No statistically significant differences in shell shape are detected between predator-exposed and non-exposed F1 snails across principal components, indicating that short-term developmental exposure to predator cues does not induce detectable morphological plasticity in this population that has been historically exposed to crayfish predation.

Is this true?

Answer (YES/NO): NO